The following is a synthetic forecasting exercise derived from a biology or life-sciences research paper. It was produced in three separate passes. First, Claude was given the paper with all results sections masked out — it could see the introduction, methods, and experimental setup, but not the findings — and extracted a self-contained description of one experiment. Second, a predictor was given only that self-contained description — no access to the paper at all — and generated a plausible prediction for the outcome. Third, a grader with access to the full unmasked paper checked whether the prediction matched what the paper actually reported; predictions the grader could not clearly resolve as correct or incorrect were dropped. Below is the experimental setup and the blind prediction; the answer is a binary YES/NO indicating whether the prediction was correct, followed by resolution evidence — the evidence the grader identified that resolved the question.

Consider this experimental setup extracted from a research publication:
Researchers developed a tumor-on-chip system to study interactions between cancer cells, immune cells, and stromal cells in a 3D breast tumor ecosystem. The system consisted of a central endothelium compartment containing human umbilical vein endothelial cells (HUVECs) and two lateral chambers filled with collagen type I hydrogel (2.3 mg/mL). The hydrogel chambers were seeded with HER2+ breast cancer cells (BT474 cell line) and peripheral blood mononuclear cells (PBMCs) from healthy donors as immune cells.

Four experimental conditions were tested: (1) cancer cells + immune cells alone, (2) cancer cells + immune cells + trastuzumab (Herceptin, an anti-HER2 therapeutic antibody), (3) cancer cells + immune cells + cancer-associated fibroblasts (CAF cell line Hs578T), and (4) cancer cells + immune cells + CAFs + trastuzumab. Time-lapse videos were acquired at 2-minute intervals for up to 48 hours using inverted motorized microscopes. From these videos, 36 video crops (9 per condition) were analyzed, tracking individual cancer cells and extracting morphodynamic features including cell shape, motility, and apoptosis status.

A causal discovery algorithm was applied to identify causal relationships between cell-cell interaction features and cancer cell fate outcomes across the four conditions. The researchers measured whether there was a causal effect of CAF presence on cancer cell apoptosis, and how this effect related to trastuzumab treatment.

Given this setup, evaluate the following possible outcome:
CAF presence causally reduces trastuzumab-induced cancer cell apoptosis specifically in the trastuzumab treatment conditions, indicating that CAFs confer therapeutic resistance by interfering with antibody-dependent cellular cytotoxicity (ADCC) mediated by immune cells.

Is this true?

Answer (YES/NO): NO